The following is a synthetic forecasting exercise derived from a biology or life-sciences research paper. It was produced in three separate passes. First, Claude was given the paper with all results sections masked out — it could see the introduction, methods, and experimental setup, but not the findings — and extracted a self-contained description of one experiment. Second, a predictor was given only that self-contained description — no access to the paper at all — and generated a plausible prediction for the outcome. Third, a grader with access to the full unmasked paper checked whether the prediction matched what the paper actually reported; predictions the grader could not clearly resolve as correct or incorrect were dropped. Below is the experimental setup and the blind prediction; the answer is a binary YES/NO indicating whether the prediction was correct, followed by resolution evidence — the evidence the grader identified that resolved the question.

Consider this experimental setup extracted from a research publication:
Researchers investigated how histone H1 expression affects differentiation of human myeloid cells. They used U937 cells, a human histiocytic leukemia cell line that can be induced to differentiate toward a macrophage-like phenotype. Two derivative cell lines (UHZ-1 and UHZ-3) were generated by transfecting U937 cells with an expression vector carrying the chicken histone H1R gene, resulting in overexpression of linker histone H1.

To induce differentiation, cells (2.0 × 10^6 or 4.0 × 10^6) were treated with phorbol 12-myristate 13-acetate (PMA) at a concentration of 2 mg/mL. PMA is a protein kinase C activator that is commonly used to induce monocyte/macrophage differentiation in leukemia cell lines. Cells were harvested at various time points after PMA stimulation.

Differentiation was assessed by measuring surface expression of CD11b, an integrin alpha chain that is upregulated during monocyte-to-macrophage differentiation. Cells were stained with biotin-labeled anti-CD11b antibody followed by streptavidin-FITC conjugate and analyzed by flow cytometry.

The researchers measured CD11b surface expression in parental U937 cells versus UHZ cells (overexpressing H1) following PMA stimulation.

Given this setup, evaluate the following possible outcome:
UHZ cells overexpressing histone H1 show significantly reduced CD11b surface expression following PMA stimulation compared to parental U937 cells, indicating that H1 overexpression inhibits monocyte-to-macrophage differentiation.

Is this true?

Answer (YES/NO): NO